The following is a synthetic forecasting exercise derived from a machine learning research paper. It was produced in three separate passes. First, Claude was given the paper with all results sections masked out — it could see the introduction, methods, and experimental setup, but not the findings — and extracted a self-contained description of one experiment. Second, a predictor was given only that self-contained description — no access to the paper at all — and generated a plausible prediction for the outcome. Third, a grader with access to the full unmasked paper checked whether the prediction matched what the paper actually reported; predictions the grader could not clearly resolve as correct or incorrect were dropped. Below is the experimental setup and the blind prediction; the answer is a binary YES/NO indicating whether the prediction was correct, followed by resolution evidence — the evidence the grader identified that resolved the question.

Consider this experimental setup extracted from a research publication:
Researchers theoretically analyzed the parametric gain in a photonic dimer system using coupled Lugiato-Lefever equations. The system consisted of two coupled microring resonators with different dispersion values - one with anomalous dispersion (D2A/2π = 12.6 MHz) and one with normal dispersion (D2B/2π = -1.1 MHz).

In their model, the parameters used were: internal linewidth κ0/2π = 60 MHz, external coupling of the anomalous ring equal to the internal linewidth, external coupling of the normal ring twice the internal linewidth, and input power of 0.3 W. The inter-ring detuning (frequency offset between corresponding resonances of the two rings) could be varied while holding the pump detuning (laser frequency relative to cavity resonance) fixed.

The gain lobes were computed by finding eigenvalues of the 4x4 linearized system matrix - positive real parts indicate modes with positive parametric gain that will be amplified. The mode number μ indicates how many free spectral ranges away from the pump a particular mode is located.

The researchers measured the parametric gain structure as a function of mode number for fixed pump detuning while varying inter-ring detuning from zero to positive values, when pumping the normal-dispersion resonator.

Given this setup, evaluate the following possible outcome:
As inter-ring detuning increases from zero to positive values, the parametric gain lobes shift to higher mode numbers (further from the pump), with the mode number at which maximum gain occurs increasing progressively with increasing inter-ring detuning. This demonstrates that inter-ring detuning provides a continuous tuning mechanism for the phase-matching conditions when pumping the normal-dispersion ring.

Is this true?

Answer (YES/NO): YES